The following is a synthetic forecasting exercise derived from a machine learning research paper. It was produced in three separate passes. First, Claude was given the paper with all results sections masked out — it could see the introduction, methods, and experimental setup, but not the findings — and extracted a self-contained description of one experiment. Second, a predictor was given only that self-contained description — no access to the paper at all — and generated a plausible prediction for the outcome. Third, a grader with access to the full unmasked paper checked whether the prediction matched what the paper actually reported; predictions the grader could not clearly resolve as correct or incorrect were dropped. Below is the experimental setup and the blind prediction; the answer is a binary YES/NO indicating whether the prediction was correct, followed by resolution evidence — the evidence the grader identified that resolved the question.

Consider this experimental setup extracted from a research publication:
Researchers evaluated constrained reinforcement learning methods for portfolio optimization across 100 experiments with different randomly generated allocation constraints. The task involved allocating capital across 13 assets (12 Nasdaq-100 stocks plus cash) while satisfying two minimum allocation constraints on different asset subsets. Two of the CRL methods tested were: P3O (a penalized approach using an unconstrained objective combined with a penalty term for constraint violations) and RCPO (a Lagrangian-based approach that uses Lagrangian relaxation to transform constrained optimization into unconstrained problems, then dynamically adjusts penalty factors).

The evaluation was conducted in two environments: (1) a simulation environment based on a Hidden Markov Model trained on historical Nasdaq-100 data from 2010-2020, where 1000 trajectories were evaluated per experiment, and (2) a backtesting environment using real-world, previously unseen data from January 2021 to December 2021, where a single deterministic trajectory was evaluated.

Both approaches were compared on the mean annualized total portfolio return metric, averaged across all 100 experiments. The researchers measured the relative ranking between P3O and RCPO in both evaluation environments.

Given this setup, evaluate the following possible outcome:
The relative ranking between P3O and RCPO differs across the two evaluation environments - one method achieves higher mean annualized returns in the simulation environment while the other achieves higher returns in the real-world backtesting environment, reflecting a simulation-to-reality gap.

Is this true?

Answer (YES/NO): NO